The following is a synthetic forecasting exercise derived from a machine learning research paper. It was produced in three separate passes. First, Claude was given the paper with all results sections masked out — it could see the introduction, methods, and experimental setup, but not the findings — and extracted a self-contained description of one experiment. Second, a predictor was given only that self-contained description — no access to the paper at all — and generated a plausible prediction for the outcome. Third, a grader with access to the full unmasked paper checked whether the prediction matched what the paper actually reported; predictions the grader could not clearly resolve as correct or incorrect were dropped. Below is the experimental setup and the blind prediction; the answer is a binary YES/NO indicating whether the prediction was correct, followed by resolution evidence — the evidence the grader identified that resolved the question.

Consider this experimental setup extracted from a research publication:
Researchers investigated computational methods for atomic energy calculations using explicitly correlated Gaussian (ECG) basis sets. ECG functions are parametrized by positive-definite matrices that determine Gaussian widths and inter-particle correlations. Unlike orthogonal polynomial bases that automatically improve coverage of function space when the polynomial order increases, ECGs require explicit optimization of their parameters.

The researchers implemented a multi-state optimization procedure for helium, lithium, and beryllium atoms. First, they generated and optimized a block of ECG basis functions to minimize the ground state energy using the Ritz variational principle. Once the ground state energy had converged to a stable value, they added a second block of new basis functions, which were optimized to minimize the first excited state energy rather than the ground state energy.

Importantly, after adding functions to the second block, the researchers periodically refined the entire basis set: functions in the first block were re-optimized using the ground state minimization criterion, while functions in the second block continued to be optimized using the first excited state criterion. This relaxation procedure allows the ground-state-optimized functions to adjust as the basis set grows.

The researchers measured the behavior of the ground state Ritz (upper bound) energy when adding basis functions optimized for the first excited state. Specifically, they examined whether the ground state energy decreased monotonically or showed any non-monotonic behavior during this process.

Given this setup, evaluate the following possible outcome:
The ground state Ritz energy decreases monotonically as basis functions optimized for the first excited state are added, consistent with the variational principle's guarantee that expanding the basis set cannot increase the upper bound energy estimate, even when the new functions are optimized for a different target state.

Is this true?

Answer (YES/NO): NO